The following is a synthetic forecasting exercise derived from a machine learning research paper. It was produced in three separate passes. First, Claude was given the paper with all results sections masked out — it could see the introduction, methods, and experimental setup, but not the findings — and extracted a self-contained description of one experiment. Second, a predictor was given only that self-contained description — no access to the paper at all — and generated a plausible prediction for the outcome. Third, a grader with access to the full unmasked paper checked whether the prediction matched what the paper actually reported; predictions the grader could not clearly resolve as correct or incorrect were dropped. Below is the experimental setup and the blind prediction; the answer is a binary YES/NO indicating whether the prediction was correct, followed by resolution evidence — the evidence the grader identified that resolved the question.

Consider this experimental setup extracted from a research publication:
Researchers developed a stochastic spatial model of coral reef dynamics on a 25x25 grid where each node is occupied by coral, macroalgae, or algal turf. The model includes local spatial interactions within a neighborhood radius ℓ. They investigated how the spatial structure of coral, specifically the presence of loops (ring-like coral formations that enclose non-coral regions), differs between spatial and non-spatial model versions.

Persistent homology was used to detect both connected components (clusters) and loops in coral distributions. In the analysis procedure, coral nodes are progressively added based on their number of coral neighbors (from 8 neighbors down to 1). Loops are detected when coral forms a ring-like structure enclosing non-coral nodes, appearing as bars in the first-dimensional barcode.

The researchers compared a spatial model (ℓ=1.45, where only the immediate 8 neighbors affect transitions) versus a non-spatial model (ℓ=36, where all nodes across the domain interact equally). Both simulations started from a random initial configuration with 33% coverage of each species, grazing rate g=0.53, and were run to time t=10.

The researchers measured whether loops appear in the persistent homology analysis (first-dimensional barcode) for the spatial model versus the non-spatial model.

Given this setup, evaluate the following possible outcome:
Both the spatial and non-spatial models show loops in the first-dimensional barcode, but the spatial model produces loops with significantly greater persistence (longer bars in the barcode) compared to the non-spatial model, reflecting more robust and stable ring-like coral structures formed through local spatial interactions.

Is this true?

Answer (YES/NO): NO